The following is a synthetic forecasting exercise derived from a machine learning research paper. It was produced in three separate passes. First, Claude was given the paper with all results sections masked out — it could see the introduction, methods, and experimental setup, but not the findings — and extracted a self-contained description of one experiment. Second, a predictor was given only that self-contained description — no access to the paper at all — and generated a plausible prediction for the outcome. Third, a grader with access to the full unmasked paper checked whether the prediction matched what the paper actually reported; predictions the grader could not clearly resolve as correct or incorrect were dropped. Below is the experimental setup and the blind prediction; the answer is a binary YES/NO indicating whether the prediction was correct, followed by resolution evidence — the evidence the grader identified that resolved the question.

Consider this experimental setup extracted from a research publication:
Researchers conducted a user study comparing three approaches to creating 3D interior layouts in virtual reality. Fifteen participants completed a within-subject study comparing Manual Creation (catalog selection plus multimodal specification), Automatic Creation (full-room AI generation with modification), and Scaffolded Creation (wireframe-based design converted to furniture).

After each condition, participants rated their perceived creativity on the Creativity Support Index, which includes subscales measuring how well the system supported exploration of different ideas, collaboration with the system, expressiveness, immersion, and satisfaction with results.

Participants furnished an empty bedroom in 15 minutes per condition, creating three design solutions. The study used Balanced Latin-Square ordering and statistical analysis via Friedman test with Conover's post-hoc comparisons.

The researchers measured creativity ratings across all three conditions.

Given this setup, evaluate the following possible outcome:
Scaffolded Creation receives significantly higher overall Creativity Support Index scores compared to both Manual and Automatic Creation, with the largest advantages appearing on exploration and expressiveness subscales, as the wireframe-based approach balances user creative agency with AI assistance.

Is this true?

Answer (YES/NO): NO